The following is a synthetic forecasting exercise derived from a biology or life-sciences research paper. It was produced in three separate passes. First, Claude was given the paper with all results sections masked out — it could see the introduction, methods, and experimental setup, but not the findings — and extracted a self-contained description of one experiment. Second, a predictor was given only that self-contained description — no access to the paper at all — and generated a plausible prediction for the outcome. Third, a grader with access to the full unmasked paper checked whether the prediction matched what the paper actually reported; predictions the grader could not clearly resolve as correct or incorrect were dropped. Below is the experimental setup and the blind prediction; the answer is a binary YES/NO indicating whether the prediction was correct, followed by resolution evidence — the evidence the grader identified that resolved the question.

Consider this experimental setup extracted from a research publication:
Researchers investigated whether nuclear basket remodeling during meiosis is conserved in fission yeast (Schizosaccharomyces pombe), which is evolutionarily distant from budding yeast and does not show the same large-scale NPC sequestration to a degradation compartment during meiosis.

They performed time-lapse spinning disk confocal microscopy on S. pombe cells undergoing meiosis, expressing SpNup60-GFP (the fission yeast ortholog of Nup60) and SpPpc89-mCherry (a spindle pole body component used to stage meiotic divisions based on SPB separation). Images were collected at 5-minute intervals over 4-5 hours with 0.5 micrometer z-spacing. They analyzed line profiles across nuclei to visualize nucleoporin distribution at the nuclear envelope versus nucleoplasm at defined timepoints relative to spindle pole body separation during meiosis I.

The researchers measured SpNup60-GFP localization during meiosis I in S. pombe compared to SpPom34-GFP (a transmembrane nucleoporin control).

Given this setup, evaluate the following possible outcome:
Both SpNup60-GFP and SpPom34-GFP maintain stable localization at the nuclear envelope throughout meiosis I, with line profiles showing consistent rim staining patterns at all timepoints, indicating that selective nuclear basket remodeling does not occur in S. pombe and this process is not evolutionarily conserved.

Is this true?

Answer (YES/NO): NO